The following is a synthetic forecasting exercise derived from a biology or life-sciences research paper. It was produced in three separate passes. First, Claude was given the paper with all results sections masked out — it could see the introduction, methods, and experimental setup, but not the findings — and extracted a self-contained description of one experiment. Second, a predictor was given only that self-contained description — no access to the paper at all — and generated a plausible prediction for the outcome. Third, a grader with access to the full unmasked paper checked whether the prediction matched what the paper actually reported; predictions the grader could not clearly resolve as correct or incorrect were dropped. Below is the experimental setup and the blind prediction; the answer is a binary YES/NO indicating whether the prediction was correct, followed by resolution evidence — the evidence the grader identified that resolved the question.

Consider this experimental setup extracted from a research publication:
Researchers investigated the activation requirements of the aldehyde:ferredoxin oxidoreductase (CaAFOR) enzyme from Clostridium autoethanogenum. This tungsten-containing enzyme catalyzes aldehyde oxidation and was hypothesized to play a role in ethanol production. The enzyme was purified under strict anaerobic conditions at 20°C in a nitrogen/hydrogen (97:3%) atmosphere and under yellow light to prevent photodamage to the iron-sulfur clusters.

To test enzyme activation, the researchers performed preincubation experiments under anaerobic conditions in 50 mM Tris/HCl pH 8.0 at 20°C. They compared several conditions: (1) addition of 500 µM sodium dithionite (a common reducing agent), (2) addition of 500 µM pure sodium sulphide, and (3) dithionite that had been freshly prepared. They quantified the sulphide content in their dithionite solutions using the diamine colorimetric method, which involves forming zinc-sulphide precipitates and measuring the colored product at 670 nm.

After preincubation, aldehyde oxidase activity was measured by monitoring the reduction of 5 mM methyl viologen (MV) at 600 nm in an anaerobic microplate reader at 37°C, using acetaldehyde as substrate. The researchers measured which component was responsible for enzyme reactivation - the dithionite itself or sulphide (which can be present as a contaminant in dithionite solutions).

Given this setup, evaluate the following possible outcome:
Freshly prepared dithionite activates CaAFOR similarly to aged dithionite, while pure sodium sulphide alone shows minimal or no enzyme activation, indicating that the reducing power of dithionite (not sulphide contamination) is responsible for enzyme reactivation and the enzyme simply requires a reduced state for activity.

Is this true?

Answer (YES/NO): NO